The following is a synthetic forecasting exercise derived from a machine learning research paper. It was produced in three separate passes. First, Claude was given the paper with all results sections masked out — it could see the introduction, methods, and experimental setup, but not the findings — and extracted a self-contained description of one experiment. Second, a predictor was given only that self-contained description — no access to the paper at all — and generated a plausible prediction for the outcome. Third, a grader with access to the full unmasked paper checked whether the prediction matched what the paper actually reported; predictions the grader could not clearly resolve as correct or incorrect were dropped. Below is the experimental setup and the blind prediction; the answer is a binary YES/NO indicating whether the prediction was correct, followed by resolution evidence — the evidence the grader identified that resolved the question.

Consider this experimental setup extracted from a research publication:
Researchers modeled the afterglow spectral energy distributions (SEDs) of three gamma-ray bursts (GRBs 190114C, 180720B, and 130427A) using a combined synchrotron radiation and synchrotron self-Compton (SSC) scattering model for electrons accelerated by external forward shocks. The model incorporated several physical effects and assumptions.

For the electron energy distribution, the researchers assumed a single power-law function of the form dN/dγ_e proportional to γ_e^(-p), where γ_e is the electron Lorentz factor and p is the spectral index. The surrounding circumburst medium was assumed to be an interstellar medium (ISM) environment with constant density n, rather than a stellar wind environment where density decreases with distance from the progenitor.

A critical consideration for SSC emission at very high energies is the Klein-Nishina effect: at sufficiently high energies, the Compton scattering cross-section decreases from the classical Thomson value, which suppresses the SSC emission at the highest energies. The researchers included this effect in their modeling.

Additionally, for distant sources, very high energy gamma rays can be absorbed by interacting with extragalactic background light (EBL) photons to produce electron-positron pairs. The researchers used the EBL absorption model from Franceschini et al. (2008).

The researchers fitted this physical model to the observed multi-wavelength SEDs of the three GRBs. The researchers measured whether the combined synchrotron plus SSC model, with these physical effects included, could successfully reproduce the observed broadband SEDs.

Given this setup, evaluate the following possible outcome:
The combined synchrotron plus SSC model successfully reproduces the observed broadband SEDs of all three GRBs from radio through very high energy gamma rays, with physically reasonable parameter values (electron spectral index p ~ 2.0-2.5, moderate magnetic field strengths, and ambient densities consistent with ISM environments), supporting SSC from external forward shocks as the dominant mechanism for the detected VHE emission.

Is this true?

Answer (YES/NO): NO